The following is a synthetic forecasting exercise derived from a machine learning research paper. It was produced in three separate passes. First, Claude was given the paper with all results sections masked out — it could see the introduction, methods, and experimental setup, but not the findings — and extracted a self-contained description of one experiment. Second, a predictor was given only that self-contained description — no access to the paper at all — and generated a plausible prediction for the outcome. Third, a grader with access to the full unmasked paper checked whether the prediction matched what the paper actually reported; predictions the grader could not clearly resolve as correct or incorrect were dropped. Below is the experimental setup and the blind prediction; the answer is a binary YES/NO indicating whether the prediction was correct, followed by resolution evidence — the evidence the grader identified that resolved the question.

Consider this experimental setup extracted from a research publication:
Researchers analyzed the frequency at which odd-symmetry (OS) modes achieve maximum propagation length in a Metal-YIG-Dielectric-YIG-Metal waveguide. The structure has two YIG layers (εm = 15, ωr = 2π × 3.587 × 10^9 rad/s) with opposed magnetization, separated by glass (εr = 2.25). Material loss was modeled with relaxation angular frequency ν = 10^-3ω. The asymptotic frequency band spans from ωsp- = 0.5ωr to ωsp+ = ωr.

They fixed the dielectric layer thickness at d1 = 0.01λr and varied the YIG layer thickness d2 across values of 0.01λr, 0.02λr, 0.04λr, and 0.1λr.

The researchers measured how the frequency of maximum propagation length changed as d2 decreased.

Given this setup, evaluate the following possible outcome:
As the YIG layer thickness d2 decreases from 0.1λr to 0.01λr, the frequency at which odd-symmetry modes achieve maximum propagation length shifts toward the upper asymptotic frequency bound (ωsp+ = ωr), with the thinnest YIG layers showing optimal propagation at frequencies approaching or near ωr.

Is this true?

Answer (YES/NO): NO